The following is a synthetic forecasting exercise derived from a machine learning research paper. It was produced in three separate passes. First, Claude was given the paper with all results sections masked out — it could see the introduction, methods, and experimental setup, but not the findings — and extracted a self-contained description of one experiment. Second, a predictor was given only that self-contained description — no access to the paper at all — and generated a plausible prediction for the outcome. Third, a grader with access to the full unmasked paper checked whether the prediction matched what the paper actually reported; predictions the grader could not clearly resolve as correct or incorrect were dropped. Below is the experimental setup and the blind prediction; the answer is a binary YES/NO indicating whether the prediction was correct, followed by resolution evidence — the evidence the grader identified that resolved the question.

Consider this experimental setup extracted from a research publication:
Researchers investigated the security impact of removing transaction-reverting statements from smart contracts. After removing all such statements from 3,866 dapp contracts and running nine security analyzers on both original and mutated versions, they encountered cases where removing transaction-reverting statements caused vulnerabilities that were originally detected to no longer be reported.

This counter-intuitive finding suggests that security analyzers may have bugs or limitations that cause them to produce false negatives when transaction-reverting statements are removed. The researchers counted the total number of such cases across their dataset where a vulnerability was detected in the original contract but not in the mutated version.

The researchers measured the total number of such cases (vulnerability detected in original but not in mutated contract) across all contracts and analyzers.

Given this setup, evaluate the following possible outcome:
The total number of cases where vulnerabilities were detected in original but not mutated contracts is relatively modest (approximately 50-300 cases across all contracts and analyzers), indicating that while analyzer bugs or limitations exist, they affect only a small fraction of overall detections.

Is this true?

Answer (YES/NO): NO